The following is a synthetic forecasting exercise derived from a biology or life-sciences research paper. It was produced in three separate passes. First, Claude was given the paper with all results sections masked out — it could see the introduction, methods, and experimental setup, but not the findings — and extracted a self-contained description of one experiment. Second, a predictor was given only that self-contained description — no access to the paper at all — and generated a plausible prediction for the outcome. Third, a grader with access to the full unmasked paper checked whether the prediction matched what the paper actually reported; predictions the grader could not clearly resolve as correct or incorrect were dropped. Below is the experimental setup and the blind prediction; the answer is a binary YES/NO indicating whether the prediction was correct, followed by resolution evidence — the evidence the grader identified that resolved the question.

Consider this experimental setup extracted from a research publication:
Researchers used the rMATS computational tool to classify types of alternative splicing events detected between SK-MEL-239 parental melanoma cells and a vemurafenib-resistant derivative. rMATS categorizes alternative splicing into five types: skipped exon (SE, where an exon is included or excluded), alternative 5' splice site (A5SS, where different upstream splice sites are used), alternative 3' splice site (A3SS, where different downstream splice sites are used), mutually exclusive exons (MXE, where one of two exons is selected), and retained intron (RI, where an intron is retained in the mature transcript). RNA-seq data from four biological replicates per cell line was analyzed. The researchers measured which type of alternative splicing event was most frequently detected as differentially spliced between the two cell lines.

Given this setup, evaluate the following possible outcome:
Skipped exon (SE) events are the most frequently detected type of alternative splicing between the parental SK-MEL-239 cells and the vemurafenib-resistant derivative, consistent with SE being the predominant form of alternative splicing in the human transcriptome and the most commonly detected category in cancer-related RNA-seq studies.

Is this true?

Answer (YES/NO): YES